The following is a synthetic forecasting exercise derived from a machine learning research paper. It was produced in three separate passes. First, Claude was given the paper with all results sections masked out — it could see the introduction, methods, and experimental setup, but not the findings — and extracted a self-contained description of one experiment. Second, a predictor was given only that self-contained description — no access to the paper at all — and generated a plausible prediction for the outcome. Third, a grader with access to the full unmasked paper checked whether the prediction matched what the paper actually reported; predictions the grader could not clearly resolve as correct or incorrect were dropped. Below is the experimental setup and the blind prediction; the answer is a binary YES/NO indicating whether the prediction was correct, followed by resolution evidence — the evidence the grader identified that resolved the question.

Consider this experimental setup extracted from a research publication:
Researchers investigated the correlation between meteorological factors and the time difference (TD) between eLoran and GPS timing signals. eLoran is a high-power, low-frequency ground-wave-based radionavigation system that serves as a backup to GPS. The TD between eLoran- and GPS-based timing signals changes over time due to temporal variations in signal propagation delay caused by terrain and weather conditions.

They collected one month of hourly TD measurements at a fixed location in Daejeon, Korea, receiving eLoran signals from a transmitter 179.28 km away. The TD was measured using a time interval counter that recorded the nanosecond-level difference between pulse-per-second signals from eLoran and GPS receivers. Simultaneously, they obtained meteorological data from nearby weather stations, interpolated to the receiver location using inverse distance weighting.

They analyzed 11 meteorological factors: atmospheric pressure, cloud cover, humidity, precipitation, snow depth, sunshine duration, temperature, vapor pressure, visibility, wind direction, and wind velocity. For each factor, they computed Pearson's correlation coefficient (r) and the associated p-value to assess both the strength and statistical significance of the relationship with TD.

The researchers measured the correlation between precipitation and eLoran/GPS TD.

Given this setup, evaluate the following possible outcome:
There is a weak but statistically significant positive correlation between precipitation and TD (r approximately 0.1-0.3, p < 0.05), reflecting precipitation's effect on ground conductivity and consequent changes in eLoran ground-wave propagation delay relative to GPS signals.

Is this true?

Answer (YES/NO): NO